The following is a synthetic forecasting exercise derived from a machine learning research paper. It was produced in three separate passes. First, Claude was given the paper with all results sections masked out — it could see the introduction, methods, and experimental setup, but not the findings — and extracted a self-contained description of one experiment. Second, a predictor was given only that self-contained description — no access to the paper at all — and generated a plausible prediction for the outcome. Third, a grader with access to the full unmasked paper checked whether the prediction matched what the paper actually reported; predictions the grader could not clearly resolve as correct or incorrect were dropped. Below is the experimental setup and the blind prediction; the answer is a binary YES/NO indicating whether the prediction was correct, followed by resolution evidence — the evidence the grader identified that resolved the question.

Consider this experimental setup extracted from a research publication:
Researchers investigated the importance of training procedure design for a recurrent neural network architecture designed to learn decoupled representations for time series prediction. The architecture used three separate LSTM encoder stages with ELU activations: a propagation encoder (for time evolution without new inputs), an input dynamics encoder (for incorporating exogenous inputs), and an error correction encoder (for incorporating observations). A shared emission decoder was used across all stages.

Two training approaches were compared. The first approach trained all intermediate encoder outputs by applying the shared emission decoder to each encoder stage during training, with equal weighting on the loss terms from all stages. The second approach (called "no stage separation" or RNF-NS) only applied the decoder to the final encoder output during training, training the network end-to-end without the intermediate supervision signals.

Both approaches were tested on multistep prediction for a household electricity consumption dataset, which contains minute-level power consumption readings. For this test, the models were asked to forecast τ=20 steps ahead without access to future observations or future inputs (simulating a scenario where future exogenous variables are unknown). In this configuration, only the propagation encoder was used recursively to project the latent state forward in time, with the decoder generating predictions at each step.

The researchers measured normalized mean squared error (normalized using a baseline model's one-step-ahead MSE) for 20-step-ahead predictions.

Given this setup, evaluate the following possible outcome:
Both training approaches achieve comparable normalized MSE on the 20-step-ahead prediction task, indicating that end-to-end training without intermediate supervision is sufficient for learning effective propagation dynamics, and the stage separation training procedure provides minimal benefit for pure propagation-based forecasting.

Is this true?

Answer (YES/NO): NO